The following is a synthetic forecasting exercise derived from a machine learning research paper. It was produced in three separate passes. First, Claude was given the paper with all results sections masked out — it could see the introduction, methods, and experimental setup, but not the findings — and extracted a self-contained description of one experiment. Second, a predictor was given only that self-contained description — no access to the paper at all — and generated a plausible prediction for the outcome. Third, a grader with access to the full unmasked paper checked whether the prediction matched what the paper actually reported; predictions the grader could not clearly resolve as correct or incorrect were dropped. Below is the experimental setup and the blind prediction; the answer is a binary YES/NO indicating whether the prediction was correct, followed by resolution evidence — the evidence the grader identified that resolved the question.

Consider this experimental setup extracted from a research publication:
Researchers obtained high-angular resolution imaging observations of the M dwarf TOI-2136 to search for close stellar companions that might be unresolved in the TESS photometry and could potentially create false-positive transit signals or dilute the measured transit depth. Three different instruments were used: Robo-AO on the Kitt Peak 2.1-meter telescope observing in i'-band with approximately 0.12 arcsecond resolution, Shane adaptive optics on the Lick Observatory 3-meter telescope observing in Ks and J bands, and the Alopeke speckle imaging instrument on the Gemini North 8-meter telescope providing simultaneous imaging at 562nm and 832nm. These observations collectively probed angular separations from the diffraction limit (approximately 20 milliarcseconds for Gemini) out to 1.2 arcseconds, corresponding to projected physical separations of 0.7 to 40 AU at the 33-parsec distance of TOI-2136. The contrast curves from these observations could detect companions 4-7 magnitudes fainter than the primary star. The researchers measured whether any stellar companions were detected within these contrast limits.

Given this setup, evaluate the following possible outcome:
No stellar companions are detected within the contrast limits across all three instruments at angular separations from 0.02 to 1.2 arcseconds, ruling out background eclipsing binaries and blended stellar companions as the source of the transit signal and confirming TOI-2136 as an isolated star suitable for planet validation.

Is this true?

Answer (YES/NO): YES